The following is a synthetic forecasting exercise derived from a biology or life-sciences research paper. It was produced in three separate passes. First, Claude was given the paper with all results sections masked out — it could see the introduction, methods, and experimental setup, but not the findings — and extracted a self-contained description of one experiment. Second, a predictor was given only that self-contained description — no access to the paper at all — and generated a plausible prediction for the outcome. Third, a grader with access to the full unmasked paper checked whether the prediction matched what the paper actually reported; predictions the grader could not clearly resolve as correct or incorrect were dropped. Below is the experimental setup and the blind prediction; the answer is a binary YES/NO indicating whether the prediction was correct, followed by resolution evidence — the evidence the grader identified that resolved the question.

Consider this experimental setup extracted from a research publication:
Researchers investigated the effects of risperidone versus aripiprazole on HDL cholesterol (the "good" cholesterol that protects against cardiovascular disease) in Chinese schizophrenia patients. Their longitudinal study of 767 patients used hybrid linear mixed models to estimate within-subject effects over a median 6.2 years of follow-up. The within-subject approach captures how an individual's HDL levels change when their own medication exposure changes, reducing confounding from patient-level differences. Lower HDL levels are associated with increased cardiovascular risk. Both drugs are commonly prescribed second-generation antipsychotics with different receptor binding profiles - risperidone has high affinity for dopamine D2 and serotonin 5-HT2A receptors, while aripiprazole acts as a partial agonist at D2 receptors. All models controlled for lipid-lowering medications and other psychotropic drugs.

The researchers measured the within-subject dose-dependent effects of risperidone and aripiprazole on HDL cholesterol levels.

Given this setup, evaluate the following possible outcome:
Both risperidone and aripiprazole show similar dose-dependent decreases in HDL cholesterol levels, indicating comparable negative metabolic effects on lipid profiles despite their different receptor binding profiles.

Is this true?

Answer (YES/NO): NO